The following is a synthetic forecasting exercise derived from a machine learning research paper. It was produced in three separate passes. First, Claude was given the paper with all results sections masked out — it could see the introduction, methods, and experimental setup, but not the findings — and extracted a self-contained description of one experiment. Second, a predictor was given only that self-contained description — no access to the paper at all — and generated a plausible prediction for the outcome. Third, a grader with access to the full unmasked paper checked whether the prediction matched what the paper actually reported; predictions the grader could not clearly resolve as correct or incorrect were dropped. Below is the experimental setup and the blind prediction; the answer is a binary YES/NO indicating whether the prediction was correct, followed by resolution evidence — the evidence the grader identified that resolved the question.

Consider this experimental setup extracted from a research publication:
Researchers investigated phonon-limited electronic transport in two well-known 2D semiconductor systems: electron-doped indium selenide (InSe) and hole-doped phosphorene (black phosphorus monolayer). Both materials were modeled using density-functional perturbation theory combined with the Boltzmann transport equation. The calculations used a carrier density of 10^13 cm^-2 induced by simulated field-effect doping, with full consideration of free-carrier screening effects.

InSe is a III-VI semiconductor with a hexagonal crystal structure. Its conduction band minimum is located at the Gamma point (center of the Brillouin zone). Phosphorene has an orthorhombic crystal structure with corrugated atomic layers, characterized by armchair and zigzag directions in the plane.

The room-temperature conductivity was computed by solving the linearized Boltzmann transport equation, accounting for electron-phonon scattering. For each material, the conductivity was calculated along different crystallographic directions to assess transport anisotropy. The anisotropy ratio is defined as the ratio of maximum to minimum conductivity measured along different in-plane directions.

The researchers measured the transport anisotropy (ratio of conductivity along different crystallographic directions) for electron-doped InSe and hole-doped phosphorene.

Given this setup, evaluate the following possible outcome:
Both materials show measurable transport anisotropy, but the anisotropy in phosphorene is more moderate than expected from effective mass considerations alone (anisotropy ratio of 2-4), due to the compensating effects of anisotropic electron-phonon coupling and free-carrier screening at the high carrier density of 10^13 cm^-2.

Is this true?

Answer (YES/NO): NO